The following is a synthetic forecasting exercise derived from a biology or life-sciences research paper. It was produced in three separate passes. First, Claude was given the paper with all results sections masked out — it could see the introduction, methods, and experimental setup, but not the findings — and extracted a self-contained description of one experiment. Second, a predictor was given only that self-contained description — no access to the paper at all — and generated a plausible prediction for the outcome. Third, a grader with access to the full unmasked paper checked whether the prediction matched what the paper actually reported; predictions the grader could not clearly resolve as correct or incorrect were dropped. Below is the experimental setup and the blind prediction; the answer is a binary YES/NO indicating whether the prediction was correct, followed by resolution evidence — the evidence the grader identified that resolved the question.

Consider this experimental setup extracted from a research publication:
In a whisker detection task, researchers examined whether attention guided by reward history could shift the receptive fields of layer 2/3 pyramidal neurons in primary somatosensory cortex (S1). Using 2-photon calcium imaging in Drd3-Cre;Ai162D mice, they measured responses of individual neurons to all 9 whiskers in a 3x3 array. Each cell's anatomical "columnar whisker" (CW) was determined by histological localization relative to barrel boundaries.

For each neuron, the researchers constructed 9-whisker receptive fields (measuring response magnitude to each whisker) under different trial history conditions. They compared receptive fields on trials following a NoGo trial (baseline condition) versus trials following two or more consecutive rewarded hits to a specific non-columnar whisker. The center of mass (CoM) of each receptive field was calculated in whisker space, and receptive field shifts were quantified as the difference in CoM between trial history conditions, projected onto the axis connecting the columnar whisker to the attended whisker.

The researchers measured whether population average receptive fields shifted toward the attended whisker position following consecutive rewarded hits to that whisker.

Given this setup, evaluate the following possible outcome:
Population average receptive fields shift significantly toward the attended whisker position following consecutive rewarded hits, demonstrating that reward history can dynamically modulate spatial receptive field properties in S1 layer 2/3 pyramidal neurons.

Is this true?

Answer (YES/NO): YES